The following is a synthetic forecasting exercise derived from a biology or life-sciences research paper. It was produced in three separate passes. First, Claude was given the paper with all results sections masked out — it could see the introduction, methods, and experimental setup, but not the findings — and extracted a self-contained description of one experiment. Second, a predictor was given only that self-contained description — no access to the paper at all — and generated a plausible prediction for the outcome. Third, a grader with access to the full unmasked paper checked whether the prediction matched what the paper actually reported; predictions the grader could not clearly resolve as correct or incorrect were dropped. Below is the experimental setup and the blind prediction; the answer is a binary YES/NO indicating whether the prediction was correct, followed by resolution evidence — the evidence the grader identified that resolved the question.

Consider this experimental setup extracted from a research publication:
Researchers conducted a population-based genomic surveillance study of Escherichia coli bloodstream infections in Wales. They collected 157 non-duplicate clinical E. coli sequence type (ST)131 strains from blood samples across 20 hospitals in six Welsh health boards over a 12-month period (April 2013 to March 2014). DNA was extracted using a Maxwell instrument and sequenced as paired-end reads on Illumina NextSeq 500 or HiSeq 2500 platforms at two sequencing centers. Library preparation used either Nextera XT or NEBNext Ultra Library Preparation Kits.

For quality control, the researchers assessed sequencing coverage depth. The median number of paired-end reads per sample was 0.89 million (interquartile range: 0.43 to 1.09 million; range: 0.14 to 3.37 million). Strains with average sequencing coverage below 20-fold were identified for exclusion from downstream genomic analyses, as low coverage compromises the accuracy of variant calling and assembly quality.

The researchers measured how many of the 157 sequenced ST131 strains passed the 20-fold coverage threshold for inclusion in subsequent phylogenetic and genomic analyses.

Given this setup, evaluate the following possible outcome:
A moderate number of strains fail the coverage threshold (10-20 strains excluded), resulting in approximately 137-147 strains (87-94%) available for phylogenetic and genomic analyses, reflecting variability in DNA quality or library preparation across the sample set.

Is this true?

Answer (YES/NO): YES